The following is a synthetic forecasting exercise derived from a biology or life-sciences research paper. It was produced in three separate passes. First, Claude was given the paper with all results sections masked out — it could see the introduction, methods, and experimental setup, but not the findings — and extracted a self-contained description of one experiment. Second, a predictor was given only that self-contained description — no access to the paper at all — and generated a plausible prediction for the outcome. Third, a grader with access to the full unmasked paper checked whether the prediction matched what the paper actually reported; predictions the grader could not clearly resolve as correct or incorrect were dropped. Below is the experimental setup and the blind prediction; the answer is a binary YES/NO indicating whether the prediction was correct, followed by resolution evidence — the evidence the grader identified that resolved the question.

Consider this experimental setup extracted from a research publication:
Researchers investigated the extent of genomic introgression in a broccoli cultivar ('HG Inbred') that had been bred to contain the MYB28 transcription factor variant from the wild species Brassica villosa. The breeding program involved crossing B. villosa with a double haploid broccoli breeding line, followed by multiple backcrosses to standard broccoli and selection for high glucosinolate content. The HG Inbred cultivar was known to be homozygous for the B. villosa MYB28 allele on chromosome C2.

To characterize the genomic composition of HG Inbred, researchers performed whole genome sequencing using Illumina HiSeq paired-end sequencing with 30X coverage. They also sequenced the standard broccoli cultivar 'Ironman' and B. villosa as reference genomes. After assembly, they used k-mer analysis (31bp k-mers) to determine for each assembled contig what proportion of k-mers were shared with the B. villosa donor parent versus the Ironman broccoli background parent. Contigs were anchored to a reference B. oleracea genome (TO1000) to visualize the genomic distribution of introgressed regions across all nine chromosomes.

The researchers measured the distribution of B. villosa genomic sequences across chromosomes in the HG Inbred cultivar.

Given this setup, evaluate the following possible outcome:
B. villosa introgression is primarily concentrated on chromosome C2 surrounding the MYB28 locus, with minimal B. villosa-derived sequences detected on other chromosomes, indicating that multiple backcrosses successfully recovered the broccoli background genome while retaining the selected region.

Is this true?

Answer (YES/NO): NO